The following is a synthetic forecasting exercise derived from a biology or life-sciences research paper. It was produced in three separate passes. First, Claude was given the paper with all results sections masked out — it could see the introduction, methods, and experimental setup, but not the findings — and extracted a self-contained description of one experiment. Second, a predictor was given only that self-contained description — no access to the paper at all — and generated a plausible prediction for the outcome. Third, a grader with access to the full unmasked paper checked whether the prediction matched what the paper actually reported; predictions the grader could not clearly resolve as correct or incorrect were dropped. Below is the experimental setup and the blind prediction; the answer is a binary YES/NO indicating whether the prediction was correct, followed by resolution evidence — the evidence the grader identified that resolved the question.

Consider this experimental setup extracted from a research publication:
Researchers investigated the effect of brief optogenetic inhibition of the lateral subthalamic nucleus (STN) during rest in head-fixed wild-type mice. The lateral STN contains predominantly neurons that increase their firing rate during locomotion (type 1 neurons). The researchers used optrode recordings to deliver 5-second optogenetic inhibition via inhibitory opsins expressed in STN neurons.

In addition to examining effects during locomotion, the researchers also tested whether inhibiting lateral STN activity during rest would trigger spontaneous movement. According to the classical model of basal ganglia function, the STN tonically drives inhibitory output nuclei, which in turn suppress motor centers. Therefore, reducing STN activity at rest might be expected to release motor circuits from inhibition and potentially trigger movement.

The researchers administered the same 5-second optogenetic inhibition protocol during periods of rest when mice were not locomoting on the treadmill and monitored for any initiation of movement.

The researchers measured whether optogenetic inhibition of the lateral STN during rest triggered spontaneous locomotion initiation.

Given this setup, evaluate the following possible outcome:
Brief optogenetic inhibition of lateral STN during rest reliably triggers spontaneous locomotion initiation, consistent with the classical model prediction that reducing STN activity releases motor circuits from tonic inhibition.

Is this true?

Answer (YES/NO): NO